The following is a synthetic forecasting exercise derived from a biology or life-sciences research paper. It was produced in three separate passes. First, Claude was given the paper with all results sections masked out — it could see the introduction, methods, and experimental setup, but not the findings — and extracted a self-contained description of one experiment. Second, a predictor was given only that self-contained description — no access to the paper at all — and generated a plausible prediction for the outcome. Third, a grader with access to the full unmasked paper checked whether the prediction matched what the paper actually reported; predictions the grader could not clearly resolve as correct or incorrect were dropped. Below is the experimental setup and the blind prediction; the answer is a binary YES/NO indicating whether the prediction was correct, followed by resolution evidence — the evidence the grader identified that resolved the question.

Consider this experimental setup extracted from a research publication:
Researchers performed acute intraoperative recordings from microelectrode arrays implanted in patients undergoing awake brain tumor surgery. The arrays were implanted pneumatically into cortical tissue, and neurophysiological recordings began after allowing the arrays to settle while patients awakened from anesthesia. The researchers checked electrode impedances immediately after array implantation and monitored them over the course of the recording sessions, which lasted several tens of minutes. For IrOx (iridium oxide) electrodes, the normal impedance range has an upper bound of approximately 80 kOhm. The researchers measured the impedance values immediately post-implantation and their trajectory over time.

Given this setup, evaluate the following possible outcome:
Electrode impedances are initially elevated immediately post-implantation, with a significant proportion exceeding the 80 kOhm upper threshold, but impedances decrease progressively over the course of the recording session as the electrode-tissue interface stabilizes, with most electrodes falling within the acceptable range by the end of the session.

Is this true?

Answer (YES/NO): NO